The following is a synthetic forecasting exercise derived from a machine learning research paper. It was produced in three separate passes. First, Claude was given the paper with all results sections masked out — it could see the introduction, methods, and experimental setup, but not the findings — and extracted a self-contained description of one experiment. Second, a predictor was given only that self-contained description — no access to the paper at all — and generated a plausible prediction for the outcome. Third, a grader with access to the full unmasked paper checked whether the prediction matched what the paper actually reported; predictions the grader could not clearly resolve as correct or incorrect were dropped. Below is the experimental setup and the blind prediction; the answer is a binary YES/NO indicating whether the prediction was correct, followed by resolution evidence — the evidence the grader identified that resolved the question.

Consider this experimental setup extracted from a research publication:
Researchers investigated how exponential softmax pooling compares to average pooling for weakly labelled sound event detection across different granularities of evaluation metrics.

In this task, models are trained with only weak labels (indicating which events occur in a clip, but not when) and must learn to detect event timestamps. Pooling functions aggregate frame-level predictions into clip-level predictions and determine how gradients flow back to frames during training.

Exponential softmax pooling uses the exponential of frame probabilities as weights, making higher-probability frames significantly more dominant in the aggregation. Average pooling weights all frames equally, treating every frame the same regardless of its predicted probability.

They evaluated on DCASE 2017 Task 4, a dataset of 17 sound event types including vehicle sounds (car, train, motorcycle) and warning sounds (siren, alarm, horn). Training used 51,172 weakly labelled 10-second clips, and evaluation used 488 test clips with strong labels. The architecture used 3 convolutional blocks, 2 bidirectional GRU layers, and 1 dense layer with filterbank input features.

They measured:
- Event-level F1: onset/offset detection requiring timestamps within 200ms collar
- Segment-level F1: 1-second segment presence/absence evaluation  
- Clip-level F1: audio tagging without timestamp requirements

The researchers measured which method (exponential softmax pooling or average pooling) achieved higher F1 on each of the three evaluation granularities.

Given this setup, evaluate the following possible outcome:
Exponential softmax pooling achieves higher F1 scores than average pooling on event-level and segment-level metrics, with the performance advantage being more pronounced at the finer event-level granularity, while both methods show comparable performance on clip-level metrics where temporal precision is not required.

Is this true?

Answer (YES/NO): NO